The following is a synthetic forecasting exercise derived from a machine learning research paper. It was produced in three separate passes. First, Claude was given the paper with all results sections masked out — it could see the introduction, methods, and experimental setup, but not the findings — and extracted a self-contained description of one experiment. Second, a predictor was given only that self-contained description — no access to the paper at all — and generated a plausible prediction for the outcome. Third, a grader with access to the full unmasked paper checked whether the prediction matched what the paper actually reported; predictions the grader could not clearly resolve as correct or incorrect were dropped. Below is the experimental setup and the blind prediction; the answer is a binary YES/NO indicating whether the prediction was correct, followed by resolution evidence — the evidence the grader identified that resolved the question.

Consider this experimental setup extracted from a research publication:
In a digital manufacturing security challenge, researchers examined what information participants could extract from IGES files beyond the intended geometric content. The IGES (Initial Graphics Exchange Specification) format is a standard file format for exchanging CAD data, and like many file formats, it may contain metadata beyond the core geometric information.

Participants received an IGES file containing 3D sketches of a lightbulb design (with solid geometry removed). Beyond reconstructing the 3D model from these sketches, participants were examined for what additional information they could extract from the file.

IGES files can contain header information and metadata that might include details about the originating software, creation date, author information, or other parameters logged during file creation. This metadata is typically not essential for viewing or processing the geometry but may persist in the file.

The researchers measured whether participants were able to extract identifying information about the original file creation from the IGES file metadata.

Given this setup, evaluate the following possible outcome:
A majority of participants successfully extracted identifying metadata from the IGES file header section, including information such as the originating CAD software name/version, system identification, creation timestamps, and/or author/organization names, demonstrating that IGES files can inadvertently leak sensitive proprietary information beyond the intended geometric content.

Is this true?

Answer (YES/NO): NO